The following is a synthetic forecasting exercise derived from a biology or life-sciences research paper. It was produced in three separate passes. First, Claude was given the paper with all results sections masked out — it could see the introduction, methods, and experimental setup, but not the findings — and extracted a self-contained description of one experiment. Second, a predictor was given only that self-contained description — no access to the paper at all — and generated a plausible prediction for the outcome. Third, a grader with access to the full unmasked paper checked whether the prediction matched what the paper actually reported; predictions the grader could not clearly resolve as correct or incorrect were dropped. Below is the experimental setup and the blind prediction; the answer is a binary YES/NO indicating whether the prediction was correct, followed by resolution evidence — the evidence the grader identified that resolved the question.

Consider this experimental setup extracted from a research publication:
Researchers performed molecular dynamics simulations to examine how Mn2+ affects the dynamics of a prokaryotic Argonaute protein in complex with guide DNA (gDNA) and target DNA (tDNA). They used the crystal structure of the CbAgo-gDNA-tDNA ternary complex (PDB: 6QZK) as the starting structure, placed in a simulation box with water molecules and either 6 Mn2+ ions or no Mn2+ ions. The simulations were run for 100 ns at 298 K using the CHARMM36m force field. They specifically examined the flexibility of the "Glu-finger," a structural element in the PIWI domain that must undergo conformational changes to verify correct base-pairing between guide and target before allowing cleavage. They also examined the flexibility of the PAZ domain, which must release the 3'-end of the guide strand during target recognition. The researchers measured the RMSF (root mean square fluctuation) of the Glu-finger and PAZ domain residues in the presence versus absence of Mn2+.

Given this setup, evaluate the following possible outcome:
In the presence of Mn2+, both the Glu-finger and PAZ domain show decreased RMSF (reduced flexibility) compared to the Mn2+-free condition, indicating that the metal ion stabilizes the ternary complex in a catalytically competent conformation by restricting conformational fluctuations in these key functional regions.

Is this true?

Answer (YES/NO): NO